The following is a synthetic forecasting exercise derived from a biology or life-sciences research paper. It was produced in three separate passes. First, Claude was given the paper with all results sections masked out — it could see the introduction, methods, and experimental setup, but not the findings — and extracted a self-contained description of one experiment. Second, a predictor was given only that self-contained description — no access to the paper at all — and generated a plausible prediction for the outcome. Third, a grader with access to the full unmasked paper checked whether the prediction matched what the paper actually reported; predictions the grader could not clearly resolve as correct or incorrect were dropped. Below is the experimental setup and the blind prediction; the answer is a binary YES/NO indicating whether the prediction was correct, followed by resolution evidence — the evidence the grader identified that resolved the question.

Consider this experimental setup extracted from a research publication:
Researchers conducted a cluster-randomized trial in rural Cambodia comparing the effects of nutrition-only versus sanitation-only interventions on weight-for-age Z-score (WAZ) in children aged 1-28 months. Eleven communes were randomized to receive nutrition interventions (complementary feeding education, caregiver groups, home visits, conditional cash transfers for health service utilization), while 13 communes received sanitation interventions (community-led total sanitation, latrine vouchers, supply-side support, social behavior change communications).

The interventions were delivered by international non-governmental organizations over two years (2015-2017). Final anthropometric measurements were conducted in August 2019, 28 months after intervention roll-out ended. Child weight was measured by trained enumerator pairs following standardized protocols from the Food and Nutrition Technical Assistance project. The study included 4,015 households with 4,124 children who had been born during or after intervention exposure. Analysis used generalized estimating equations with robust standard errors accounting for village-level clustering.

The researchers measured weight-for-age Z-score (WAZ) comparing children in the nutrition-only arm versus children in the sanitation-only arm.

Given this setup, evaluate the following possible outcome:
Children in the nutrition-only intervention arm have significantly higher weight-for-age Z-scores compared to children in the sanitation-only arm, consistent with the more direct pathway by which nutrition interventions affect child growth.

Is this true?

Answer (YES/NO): YES